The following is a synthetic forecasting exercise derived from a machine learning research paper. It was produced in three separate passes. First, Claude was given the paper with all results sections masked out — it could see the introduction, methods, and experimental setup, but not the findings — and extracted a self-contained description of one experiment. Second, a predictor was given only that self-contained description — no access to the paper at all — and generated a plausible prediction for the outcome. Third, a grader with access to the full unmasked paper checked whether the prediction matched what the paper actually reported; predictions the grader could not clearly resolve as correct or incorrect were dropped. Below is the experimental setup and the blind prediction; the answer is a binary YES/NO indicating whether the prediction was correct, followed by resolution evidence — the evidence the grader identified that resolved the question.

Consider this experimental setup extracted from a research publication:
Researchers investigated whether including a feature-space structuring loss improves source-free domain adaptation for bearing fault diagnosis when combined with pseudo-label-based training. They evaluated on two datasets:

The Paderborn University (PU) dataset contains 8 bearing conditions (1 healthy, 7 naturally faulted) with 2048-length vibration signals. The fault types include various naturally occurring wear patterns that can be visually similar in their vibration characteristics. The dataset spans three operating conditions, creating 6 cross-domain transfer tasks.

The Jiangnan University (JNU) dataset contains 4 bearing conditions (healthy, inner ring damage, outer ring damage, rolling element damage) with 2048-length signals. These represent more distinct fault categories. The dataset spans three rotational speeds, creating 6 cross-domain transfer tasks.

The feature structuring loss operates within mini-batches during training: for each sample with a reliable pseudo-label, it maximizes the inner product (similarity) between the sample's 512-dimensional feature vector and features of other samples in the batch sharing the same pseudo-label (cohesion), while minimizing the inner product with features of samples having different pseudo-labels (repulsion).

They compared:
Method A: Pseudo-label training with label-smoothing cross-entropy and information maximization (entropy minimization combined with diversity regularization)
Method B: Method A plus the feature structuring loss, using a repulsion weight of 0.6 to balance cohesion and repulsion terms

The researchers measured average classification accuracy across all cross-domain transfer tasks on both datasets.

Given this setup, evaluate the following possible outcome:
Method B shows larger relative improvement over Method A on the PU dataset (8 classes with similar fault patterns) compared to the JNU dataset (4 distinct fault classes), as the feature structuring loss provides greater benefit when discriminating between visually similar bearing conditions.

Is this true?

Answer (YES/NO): NO